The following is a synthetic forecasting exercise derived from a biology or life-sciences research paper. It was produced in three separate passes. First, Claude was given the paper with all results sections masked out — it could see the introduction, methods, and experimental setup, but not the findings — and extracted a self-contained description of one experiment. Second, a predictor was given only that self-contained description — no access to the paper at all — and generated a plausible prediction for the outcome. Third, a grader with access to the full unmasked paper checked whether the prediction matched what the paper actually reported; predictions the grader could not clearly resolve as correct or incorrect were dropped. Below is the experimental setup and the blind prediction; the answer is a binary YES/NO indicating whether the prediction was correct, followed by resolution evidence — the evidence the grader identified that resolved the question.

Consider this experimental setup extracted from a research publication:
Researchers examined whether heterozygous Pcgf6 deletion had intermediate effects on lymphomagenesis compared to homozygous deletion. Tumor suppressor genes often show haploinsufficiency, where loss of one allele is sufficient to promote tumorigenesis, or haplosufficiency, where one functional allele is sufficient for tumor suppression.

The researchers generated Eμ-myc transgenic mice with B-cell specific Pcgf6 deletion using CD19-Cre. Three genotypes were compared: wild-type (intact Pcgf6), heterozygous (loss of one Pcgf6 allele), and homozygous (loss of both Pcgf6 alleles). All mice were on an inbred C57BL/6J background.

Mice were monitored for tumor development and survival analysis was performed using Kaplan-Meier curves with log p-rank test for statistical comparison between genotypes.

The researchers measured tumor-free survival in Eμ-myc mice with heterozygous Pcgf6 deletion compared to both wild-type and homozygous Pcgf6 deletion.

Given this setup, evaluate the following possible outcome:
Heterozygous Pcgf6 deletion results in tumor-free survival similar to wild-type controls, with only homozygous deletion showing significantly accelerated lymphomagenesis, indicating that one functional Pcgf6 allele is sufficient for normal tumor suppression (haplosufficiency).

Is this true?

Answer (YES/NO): NO